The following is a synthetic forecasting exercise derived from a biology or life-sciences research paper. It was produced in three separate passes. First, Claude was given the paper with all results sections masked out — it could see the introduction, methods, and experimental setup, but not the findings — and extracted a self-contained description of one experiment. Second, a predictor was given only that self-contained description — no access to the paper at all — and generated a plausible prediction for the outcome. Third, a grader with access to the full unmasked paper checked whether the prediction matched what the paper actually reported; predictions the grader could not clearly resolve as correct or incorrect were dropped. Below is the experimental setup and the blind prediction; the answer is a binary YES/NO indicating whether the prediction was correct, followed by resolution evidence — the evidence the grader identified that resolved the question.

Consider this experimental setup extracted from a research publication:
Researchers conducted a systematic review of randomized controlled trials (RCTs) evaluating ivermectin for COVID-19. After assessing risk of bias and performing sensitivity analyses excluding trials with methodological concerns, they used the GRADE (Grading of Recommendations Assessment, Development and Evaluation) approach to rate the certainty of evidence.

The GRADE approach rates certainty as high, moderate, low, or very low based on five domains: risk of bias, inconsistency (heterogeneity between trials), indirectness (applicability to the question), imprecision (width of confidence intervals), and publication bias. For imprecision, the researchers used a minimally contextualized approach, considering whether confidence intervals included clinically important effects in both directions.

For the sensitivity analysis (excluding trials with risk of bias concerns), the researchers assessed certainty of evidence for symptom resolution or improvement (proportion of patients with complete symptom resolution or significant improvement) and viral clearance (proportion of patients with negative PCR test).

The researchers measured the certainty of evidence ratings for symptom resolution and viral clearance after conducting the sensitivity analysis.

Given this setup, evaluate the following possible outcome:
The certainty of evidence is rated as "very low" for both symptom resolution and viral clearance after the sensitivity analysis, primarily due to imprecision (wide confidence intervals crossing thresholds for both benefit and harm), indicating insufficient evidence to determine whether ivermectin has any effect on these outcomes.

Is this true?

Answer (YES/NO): NO